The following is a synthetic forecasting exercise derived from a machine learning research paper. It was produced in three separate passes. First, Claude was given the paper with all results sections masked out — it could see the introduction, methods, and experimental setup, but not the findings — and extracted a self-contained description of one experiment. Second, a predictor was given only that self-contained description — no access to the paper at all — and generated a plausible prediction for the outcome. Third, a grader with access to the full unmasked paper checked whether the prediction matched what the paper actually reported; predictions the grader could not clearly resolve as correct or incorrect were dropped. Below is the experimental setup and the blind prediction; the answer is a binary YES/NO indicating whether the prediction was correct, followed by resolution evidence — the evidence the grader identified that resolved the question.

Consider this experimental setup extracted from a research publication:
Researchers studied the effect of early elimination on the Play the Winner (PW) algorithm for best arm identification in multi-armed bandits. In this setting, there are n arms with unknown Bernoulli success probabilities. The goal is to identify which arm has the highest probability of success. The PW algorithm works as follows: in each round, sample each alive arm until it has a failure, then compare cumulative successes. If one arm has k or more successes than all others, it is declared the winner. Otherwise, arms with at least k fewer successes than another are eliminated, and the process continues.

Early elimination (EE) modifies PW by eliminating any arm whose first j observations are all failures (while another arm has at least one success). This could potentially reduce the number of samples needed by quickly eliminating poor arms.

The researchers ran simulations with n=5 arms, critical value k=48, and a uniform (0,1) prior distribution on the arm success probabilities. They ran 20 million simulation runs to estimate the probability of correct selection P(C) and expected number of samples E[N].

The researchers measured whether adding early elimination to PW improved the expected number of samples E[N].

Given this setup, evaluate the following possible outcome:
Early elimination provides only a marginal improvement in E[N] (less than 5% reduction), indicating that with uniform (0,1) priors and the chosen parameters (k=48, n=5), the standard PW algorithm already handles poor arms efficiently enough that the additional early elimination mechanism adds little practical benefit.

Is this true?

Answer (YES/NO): NO